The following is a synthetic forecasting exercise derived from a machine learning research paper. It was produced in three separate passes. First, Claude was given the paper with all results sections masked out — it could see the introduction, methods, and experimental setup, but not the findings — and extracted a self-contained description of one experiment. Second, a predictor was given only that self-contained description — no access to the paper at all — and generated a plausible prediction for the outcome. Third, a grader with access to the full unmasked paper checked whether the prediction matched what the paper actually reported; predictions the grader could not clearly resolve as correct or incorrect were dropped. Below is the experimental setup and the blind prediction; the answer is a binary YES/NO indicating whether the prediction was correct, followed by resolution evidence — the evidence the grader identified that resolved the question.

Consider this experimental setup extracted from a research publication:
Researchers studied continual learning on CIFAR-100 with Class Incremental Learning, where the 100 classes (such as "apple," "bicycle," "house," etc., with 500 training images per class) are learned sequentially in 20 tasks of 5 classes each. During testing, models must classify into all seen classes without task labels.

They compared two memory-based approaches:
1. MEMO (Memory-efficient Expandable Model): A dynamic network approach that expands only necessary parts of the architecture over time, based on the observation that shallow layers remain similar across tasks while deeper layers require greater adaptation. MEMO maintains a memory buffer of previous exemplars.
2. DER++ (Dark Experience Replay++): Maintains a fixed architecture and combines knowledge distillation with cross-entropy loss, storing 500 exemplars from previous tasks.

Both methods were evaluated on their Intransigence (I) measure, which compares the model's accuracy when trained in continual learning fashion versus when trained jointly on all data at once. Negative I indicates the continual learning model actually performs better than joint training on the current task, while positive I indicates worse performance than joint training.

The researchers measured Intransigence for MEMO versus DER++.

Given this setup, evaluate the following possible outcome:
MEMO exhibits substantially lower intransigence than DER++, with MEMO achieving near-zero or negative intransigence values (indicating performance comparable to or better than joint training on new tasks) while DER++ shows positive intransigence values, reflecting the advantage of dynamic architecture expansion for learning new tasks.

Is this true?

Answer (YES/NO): YES